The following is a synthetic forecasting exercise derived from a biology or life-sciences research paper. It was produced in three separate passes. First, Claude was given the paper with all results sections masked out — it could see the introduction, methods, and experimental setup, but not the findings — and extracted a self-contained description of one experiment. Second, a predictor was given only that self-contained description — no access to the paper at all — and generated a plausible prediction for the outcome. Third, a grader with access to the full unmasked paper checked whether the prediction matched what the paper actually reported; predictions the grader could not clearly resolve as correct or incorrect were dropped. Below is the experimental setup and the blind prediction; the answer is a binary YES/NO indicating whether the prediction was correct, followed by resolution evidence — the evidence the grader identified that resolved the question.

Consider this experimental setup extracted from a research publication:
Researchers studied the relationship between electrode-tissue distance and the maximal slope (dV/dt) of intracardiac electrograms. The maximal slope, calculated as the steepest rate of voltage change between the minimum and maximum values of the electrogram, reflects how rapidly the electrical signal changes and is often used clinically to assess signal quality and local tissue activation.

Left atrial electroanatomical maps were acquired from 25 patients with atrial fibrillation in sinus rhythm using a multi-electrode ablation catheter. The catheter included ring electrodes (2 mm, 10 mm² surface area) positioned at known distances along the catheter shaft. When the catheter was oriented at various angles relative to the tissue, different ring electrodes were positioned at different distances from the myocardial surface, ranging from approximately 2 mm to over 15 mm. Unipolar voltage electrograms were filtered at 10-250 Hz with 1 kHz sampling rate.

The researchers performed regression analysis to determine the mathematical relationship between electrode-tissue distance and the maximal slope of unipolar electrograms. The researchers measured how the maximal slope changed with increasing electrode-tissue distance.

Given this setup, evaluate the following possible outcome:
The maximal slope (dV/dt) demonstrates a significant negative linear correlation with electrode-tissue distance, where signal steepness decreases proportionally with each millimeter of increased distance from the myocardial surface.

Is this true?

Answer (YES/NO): NO